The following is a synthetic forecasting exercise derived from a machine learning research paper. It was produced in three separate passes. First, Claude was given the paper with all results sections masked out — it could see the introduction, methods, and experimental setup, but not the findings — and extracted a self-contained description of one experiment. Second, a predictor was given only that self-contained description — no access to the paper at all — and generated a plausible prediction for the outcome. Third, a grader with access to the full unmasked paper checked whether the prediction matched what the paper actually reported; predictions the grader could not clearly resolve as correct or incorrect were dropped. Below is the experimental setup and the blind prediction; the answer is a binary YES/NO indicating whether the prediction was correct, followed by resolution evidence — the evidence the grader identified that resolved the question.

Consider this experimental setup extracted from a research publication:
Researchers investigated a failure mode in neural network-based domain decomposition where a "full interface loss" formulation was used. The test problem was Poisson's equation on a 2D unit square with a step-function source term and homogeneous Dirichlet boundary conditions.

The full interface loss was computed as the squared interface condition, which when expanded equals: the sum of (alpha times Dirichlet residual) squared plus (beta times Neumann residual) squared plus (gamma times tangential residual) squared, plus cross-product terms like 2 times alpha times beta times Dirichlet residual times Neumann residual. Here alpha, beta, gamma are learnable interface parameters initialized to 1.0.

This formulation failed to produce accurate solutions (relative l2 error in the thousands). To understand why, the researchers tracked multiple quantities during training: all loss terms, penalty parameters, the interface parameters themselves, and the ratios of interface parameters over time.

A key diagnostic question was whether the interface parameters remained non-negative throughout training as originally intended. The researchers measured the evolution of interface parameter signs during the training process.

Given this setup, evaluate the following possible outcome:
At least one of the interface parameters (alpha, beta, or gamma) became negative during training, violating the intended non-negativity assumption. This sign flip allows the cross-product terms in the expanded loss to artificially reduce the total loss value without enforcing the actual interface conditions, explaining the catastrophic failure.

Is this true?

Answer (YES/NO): YES